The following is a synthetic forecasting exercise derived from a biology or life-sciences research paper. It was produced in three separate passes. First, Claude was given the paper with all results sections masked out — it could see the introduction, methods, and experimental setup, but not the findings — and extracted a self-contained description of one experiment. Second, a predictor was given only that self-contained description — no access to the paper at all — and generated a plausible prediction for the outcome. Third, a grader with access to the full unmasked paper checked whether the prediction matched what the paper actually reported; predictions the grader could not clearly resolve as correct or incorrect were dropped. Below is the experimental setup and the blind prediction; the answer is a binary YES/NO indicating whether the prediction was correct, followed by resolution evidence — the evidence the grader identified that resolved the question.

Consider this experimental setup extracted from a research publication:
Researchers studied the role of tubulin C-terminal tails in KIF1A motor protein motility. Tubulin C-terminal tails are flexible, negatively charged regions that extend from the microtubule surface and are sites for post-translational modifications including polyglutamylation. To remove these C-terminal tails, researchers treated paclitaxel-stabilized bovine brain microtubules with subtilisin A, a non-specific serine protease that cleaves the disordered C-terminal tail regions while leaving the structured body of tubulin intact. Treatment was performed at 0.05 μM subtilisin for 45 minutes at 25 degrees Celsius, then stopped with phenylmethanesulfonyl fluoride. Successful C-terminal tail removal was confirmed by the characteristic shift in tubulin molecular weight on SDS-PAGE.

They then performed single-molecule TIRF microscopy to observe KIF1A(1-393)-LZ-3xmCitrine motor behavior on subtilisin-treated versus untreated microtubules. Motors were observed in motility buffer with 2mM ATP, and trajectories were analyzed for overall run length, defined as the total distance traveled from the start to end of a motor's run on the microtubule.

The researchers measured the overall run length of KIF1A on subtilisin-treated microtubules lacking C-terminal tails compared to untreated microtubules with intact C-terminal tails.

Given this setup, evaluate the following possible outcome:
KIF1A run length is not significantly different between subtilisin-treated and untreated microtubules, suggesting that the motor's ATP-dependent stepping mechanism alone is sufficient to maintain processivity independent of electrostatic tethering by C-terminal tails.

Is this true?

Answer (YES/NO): NO